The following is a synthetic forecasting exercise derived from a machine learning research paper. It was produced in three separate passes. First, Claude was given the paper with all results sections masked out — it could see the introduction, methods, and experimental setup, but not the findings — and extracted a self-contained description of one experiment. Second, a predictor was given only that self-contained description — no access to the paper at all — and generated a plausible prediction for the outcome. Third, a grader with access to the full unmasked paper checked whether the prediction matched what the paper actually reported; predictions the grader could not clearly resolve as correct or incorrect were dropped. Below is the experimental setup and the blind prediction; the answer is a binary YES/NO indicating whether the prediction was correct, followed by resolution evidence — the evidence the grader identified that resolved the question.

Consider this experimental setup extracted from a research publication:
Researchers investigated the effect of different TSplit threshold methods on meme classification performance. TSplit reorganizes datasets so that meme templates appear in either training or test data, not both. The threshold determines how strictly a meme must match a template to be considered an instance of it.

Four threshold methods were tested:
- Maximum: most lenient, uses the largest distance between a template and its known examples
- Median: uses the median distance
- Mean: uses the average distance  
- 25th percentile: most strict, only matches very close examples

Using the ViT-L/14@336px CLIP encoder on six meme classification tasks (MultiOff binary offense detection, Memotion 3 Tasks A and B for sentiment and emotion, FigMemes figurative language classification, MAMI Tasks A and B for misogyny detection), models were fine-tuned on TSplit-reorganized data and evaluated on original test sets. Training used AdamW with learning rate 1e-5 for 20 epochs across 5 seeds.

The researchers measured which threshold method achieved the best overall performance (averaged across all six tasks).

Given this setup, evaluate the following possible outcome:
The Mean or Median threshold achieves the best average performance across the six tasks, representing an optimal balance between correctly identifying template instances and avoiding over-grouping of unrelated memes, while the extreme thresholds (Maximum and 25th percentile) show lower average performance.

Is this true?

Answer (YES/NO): NO